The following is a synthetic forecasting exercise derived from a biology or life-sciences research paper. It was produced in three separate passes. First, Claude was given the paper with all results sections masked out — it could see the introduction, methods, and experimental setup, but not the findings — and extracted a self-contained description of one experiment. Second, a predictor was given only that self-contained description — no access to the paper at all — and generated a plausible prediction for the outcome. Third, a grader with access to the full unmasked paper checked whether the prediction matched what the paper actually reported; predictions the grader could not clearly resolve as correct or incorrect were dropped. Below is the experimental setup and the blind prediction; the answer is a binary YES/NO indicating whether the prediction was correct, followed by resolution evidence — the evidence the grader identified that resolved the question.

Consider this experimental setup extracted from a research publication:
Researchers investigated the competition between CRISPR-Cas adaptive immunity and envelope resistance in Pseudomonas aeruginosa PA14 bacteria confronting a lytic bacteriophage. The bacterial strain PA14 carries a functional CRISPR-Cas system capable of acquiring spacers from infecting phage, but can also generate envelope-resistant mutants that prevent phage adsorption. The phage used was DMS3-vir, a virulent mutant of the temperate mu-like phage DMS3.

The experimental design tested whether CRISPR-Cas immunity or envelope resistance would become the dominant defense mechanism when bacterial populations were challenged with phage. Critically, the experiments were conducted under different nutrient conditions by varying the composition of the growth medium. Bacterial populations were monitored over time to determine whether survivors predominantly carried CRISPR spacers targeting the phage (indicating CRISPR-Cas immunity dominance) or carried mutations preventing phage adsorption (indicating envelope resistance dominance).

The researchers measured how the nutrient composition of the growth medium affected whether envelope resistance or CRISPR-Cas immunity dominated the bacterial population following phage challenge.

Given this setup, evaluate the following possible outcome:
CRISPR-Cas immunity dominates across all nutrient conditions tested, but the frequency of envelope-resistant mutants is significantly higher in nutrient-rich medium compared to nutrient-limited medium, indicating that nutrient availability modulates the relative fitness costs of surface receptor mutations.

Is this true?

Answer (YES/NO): NO